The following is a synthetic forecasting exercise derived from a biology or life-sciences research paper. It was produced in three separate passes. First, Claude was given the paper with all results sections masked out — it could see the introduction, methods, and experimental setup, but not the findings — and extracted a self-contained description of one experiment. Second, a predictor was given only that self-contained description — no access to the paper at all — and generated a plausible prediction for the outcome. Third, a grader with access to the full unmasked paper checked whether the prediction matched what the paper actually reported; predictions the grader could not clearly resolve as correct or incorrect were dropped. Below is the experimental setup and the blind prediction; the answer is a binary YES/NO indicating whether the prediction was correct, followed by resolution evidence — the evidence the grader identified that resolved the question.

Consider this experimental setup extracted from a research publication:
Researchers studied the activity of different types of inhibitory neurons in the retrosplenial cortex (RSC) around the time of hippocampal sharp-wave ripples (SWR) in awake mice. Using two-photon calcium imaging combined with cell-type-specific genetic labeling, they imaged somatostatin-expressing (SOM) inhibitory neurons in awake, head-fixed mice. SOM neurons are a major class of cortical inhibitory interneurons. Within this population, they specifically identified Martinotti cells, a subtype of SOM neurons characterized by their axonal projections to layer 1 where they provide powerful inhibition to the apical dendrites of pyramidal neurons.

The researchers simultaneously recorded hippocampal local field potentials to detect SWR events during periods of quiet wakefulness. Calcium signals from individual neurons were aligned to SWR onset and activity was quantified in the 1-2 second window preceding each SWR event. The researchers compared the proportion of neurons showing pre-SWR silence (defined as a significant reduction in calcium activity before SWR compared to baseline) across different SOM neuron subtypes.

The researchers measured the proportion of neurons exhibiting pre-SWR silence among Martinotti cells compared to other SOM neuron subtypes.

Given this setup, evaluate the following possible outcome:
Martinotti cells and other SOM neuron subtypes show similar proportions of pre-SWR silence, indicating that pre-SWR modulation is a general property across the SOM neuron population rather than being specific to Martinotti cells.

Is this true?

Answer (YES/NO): NO